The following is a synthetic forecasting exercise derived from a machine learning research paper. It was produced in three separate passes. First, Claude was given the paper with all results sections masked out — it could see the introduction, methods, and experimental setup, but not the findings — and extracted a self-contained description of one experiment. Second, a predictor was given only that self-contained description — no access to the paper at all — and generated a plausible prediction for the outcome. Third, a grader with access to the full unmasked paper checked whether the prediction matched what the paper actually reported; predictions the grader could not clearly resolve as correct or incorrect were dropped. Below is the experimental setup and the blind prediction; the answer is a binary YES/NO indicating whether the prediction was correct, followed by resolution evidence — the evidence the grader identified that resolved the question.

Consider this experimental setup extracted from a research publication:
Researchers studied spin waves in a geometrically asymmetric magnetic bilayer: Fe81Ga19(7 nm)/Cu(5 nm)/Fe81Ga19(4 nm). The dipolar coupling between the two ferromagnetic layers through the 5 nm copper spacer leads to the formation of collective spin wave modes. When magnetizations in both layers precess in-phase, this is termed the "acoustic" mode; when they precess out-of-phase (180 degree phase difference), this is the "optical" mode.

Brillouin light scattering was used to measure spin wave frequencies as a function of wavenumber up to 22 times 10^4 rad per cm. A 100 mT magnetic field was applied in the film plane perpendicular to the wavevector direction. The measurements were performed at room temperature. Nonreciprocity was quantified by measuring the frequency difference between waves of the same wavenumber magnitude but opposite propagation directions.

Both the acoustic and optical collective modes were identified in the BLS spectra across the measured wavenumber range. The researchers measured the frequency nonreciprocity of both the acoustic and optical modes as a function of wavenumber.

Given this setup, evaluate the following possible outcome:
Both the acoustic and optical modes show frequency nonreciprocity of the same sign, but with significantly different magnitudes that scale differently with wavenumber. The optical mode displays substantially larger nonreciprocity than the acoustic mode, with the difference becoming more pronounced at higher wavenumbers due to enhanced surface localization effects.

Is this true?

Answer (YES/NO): NO